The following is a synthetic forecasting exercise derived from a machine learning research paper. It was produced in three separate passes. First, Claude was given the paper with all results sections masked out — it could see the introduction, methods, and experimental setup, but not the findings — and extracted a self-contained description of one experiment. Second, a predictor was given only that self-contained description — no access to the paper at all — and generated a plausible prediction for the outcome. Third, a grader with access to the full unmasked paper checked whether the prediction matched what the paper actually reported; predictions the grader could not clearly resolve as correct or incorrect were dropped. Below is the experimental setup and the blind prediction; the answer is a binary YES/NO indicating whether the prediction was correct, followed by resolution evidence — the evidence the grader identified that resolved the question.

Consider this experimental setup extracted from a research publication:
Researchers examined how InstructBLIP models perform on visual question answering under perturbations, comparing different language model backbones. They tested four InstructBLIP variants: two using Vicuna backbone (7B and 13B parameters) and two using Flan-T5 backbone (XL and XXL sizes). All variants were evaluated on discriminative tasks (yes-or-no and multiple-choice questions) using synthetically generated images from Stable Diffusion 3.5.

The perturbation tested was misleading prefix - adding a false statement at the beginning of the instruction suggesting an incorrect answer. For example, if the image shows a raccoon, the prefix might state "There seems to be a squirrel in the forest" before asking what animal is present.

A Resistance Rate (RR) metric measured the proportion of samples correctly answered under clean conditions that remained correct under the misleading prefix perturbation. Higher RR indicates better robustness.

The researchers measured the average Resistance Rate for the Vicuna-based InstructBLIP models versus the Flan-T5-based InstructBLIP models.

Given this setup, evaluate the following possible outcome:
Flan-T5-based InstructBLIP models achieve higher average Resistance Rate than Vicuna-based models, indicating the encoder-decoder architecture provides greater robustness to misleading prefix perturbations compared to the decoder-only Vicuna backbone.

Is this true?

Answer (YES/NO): NO